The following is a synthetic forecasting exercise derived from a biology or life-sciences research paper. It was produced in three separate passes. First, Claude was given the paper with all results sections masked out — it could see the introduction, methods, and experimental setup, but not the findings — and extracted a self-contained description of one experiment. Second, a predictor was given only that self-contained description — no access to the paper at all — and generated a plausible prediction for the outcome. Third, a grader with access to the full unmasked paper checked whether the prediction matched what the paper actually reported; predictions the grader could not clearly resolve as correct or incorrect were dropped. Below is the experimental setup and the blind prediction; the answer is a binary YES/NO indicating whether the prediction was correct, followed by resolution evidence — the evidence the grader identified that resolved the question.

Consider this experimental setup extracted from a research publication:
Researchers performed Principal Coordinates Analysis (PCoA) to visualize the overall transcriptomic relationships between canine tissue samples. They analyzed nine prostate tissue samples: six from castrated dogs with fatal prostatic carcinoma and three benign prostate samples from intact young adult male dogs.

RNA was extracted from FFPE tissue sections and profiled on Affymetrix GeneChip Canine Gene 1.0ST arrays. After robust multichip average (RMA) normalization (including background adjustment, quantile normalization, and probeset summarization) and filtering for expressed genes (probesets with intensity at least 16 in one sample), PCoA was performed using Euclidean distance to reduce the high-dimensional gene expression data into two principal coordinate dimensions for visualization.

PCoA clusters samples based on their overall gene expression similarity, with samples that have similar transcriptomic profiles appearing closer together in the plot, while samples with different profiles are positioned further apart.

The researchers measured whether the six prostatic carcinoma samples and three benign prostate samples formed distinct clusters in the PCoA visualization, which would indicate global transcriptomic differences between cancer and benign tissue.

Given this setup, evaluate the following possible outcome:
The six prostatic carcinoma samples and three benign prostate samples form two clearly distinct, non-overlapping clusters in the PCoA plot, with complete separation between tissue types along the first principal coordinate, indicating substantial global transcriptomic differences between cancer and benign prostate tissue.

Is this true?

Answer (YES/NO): NO